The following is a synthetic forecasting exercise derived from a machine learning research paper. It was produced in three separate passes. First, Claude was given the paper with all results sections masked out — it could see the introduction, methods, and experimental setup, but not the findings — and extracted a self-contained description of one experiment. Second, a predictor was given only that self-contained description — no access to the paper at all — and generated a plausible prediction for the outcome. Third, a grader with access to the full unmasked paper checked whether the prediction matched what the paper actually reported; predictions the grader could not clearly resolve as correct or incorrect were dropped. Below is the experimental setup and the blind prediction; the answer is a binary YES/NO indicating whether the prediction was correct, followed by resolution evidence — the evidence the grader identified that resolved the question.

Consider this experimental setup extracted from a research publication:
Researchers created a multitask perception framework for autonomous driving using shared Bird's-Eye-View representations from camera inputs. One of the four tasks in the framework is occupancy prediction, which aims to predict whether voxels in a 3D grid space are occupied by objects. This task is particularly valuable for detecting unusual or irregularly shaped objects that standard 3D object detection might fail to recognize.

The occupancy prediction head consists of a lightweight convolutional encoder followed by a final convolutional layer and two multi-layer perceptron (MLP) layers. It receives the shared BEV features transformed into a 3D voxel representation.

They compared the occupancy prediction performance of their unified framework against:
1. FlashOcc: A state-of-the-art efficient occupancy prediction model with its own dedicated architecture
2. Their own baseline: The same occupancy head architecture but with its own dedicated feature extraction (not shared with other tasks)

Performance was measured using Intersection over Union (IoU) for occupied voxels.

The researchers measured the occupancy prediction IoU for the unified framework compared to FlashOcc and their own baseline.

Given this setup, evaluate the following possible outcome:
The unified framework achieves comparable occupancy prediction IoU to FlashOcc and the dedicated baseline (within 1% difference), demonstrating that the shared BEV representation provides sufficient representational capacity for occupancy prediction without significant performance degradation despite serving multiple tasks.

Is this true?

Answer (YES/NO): NO